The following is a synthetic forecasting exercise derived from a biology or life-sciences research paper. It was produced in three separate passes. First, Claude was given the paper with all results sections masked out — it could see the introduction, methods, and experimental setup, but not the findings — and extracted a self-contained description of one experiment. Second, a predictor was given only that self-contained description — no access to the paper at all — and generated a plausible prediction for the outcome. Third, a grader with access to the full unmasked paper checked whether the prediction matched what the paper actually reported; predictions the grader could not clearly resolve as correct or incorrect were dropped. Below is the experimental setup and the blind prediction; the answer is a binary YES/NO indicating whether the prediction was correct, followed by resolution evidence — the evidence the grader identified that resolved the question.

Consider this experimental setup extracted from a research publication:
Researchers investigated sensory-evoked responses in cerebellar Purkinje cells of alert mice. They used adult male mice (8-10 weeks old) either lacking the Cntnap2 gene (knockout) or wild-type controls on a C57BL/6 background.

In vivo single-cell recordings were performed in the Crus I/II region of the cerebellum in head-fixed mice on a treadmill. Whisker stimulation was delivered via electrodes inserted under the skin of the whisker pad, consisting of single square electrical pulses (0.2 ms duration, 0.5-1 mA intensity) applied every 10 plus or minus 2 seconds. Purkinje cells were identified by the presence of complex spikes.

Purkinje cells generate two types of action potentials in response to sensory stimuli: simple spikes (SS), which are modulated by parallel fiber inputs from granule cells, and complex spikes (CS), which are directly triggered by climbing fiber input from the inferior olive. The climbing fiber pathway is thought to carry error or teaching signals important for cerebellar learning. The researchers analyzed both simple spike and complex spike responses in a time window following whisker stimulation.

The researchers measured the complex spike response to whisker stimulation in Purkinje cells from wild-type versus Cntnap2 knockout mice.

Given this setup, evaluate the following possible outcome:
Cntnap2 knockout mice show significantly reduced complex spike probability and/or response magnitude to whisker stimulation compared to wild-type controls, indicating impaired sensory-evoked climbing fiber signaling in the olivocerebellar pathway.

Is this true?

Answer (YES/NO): NO